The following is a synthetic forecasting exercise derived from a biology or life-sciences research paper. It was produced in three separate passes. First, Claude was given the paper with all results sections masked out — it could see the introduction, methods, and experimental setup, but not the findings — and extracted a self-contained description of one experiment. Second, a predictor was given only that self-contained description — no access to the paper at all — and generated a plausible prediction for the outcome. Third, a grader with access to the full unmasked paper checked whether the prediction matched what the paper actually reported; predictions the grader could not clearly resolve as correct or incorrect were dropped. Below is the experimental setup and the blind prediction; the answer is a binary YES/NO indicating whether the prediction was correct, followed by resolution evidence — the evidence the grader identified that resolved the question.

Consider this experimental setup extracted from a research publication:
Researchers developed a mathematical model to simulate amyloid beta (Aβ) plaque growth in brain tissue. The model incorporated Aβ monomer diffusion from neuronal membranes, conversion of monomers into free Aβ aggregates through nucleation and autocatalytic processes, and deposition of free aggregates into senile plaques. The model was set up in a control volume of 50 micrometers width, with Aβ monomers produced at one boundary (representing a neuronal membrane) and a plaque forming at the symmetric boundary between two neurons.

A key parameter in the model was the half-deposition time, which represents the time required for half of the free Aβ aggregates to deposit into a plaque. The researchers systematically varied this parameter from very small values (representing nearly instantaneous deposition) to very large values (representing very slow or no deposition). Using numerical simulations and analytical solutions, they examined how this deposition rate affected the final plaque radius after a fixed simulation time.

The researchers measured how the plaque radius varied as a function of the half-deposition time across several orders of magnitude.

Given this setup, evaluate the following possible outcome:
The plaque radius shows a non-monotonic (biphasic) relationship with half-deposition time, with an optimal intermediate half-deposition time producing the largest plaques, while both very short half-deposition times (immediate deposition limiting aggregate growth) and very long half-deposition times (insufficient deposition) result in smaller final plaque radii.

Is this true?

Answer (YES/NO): YES